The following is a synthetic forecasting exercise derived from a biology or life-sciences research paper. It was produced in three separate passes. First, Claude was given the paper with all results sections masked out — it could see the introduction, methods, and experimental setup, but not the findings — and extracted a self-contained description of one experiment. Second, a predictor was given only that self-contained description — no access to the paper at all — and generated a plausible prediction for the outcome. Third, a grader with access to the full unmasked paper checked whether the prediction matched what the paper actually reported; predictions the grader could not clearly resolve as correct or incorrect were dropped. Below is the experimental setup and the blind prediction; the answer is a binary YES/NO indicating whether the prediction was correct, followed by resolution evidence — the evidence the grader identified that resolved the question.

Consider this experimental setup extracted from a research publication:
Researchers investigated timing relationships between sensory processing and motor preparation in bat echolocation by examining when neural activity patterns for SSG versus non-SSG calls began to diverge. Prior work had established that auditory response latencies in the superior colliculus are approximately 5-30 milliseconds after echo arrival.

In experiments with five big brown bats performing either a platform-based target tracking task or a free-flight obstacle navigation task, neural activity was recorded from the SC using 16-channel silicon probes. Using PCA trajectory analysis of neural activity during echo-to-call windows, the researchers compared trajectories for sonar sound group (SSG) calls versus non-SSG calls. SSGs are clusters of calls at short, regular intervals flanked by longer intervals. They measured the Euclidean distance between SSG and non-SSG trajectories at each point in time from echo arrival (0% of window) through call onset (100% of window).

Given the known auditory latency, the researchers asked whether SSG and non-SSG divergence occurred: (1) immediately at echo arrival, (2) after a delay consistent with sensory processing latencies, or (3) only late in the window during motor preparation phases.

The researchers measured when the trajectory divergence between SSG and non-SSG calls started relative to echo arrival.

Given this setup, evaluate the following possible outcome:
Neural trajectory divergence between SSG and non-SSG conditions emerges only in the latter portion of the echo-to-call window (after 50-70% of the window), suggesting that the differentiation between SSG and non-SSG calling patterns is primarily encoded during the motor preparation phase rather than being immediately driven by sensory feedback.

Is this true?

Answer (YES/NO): NO